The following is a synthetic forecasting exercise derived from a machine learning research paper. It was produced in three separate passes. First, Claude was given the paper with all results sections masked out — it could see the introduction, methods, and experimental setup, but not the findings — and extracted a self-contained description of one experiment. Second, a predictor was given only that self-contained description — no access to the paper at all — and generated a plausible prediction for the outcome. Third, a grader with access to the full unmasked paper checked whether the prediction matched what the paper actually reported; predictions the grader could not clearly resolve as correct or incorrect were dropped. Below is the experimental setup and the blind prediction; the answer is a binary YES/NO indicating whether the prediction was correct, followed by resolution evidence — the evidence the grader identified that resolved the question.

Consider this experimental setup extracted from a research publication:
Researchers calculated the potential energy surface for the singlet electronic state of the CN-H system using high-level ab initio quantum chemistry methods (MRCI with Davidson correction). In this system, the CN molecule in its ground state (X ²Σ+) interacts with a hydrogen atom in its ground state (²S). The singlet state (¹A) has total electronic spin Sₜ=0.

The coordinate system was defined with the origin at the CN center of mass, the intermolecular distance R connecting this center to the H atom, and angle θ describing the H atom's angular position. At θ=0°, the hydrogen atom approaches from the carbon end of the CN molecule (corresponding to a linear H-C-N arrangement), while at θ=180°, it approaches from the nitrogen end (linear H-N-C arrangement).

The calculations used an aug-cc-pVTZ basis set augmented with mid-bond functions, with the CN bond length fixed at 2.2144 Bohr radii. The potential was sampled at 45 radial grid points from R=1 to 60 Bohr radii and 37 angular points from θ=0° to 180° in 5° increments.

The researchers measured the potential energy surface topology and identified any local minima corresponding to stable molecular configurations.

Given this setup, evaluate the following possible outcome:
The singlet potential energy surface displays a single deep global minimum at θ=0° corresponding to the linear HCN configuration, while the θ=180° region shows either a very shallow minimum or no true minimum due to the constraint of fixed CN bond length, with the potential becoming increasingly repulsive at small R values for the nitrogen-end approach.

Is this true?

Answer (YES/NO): NO